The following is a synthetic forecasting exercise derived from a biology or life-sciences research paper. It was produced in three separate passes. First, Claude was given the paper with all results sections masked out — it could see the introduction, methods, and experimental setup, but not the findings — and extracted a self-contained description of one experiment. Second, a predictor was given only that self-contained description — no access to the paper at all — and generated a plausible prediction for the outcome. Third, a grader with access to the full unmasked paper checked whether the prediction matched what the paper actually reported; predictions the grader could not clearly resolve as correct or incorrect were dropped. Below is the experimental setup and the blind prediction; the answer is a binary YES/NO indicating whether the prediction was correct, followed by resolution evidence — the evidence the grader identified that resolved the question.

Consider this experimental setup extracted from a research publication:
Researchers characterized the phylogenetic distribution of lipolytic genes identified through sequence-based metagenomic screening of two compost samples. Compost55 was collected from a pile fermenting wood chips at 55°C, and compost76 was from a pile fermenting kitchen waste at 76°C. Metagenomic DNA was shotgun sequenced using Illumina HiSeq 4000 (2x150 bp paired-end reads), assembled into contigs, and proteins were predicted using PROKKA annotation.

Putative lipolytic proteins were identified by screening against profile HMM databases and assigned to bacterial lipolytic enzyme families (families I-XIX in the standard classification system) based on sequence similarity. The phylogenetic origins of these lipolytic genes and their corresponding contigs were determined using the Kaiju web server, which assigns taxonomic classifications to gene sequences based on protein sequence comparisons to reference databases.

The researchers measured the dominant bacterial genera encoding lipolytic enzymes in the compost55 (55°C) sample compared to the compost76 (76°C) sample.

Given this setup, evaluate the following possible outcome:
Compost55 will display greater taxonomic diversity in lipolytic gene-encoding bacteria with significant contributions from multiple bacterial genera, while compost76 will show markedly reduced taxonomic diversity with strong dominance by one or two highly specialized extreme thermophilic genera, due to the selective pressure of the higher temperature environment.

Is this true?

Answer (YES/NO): NO